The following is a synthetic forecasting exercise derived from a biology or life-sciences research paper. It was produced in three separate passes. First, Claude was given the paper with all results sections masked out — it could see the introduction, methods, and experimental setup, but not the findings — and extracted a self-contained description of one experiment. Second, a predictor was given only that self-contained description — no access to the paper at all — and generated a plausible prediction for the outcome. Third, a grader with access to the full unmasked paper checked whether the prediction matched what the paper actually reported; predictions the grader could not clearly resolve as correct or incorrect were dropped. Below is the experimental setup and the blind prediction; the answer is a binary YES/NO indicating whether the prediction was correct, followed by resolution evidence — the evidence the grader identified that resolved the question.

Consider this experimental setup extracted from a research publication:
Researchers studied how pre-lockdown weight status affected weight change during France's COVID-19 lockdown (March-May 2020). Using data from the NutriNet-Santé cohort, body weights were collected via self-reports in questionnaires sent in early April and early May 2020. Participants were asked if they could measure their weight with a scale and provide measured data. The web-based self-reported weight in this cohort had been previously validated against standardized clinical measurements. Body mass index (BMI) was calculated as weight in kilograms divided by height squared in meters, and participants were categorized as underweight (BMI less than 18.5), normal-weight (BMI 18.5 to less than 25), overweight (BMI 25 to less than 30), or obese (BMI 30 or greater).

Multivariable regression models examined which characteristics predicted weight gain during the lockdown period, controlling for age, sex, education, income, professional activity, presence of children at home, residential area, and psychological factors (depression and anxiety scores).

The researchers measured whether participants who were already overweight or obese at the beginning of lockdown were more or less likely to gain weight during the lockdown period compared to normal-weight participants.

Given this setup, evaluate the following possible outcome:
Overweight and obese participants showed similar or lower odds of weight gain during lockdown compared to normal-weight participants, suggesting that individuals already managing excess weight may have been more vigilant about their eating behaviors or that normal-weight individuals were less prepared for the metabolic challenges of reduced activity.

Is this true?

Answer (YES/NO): NO